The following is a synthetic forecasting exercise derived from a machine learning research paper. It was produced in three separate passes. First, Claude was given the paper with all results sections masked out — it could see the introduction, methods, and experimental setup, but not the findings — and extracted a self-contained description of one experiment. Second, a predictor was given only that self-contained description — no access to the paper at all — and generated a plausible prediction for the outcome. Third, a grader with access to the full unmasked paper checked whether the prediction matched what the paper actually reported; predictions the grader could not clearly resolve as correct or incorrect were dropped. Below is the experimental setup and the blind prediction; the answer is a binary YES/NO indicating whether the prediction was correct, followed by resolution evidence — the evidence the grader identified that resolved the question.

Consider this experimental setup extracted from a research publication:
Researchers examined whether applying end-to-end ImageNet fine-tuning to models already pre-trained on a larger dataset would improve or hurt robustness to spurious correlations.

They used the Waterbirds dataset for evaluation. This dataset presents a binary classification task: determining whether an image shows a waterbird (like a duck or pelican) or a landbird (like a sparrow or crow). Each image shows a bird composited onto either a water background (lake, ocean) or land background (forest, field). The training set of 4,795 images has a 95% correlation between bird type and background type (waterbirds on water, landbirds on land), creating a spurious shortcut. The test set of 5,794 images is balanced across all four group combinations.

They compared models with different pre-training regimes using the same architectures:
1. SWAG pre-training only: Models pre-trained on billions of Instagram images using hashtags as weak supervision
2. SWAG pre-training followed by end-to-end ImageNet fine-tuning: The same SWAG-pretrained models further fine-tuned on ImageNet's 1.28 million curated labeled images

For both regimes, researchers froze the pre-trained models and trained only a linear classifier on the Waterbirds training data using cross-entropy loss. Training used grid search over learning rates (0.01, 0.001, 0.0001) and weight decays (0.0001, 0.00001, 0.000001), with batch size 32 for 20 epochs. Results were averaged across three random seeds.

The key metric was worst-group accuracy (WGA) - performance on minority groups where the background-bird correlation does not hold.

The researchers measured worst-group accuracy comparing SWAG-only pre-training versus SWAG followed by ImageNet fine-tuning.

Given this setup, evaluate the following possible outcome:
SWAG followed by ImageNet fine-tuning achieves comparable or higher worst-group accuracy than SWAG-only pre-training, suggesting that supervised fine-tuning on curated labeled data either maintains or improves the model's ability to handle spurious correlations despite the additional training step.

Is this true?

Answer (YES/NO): YES